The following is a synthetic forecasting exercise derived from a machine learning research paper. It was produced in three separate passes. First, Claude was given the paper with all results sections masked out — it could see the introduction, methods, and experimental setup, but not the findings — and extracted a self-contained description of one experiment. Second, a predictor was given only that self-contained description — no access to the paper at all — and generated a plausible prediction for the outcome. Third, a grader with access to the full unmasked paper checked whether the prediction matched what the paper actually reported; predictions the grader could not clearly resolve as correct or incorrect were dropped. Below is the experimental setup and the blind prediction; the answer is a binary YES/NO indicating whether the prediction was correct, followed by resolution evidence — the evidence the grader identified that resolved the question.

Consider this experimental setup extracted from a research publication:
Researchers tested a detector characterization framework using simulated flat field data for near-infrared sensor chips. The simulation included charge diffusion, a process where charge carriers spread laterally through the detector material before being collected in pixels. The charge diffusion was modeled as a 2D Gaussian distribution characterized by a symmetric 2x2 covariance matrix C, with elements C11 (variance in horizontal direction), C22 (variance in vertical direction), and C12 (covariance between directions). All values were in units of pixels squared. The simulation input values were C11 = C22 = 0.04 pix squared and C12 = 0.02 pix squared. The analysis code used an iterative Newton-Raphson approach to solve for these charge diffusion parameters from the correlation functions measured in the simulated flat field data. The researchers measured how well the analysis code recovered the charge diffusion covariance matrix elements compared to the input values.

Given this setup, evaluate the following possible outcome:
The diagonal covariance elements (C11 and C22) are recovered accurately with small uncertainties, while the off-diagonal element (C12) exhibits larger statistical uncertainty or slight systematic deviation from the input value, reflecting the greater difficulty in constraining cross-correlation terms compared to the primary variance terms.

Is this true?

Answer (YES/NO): NO